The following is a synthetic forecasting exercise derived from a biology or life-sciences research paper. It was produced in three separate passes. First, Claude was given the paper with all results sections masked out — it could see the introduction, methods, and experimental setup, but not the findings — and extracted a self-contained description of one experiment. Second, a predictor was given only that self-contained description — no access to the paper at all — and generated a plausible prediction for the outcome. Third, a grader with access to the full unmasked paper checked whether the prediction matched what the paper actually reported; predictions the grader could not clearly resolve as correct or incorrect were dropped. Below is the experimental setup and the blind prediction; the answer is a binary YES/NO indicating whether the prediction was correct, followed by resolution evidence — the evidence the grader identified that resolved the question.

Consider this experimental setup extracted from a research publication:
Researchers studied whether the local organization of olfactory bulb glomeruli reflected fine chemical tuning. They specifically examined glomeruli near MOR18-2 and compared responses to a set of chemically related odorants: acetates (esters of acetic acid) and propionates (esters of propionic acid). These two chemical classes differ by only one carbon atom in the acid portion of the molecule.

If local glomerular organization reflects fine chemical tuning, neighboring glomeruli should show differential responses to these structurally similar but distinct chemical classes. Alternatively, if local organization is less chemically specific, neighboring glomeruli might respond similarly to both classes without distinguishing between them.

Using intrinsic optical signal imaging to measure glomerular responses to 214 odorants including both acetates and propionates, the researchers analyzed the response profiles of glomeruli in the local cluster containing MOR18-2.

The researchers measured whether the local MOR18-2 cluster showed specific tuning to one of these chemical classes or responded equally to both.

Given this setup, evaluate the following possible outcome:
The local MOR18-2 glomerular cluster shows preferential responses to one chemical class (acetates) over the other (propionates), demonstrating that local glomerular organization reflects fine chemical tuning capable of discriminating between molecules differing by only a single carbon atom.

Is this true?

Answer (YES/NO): NO